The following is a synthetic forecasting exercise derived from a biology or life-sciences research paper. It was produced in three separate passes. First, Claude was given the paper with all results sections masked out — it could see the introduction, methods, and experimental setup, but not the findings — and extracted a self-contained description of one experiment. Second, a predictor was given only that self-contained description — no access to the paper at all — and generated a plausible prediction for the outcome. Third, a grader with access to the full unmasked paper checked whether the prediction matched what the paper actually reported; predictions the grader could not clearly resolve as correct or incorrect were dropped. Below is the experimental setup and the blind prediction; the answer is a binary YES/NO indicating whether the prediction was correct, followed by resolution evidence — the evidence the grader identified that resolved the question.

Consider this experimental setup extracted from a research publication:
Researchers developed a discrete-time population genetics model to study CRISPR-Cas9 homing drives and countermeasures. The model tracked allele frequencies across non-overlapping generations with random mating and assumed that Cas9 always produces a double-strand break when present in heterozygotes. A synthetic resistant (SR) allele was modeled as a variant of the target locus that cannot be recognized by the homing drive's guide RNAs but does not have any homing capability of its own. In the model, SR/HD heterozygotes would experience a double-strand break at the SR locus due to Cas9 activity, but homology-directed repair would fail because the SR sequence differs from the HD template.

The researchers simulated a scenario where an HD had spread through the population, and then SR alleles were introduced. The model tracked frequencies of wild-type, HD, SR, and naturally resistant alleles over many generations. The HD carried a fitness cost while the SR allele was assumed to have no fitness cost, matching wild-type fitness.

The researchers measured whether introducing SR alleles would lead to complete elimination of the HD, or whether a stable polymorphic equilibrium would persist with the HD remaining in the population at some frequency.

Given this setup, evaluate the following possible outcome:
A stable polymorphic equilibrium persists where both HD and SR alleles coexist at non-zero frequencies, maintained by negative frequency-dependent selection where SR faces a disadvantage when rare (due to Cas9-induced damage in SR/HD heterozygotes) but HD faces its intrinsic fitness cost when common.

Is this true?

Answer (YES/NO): NO